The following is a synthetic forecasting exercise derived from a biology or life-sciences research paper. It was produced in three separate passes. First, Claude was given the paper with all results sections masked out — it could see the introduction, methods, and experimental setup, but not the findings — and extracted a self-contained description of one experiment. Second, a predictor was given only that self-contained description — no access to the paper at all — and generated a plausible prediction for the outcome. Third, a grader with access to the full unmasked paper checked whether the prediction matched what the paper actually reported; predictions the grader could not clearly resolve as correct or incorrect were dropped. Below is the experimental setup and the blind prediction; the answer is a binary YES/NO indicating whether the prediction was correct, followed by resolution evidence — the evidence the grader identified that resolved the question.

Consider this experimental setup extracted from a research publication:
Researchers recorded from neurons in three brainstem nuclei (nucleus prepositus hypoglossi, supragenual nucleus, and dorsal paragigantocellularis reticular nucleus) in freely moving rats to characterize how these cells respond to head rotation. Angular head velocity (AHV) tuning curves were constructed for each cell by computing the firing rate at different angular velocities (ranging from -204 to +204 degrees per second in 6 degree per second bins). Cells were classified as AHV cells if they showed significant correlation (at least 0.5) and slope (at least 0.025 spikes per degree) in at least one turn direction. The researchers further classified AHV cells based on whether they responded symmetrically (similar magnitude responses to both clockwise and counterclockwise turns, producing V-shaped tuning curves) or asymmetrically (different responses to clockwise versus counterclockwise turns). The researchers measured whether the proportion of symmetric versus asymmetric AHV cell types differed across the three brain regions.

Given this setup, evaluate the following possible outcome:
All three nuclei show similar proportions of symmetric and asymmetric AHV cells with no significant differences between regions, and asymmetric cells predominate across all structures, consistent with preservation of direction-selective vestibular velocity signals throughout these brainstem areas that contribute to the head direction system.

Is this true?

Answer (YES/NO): NO